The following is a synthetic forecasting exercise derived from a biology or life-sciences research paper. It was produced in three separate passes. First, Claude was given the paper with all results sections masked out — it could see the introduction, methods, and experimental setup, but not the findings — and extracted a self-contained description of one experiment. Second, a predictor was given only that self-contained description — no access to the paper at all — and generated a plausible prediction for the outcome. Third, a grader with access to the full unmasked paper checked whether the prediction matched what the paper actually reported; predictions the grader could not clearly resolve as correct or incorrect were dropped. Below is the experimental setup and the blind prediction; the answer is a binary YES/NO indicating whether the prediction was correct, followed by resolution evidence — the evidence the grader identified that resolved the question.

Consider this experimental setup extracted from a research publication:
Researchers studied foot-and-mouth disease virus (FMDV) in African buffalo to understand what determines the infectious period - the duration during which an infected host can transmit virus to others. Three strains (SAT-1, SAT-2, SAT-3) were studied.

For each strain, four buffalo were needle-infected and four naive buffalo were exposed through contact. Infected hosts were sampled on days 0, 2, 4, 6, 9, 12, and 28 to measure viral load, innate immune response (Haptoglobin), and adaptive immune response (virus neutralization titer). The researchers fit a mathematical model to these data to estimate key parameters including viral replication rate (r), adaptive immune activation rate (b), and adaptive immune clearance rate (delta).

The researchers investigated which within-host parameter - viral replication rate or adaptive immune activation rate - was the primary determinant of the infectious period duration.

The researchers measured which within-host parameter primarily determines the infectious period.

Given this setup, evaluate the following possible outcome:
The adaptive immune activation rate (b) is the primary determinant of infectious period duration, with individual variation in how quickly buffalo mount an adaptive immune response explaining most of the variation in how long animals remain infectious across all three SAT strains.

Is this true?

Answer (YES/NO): YES